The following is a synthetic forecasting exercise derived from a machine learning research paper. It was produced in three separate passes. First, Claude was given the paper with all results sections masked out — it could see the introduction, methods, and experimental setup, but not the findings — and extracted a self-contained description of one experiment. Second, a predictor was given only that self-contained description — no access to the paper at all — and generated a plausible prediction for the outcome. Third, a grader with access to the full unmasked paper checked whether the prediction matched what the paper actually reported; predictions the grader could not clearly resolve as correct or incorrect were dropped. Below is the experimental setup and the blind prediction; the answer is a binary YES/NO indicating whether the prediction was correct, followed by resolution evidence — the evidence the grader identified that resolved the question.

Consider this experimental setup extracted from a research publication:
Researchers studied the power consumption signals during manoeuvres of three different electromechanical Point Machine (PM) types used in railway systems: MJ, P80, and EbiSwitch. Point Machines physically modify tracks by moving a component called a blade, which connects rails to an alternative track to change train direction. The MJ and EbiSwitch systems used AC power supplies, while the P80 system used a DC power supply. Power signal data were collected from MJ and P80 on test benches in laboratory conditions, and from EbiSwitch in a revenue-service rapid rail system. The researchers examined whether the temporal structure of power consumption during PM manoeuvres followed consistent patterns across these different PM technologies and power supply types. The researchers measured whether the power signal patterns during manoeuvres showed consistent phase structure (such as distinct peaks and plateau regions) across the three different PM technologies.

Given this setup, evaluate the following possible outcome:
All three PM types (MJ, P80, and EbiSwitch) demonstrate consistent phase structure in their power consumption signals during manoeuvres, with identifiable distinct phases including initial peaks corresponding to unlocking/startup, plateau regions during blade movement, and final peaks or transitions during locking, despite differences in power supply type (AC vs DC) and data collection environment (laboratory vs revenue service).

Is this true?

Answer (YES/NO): YES